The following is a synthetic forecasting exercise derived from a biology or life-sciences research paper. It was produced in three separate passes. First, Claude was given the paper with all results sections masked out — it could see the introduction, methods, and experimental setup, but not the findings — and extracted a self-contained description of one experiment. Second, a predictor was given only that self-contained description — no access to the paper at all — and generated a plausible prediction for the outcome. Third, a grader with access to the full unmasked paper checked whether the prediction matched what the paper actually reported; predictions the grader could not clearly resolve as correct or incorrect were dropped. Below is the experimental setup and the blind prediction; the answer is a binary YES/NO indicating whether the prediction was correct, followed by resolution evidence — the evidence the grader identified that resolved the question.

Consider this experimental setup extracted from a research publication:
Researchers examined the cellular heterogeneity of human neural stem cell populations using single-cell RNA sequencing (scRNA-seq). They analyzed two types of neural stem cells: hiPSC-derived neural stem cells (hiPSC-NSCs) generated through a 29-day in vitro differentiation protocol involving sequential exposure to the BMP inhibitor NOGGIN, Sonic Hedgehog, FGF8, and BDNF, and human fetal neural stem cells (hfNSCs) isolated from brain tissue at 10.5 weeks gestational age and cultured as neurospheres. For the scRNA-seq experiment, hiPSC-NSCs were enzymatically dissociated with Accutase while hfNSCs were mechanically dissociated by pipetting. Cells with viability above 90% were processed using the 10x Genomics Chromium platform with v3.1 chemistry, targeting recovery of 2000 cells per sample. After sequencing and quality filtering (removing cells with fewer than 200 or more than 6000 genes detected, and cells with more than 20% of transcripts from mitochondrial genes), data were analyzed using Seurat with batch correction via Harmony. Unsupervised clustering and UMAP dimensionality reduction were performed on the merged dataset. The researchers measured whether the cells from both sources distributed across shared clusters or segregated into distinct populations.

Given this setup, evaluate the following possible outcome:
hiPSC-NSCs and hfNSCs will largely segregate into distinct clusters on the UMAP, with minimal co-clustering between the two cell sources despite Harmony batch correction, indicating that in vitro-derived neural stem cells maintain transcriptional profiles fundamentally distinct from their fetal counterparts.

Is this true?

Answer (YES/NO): NO